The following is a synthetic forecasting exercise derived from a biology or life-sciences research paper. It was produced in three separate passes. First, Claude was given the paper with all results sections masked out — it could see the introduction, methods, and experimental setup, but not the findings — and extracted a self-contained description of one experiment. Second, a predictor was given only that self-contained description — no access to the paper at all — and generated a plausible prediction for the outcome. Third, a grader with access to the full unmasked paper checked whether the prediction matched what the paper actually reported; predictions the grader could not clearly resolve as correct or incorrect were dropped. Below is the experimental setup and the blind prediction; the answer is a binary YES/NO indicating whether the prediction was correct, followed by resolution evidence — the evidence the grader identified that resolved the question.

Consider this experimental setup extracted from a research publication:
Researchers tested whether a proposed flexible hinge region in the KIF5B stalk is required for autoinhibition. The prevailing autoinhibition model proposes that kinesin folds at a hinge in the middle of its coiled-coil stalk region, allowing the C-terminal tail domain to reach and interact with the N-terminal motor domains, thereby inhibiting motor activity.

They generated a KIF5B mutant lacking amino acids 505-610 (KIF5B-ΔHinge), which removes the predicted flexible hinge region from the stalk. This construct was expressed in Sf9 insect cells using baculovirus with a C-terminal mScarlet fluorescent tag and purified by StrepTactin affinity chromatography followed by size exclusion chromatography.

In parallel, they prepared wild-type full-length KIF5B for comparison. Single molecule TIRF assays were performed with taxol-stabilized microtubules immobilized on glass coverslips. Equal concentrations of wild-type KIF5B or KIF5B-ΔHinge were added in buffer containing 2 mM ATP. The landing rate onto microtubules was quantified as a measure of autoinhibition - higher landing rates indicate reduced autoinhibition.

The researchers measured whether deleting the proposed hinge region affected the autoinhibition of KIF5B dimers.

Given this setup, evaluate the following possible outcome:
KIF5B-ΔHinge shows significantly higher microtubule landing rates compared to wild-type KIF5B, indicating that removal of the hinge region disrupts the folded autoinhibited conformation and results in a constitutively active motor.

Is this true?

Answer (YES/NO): NO